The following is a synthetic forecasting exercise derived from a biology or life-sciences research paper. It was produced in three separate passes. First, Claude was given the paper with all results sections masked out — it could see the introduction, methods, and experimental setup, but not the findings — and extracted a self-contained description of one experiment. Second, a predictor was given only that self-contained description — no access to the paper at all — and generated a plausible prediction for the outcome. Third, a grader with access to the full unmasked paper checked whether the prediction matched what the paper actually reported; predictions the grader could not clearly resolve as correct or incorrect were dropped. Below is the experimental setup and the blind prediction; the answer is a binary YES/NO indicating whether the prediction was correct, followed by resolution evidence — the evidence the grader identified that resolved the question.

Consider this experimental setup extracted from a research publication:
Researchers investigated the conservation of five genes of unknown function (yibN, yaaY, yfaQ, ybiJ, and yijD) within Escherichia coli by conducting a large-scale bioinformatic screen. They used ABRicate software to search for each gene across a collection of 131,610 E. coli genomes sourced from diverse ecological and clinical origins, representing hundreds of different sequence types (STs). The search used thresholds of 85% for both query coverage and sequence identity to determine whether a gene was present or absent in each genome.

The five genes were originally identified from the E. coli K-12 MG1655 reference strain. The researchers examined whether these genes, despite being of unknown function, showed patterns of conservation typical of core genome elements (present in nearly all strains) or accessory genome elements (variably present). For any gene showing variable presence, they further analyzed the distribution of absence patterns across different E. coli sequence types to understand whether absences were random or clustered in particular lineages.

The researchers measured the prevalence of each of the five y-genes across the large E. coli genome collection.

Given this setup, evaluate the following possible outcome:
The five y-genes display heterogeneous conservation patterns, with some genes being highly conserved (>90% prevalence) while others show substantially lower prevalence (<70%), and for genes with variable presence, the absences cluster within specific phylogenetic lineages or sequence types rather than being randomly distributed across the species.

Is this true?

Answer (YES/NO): NO